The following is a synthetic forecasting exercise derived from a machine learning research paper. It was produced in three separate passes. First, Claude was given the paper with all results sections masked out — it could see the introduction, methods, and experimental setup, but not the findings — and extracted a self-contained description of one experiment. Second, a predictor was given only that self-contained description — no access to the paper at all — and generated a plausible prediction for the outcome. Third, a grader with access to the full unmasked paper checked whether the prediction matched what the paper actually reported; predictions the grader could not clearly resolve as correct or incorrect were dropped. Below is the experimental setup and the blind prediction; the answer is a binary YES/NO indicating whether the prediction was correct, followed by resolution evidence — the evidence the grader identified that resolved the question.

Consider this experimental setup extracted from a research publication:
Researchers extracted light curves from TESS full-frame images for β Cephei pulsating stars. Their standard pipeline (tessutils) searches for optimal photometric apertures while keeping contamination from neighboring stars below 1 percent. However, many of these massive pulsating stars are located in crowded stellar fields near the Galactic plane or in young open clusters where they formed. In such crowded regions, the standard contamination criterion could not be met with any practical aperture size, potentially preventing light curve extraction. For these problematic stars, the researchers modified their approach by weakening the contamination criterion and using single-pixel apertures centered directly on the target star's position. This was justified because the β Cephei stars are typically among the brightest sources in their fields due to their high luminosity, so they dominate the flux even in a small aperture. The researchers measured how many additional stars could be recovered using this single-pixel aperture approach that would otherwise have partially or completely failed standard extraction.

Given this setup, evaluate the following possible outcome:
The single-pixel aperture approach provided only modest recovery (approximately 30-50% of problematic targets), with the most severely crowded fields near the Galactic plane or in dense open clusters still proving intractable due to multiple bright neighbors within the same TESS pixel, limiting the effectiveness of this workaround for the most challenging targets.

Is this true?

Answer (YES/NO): NO